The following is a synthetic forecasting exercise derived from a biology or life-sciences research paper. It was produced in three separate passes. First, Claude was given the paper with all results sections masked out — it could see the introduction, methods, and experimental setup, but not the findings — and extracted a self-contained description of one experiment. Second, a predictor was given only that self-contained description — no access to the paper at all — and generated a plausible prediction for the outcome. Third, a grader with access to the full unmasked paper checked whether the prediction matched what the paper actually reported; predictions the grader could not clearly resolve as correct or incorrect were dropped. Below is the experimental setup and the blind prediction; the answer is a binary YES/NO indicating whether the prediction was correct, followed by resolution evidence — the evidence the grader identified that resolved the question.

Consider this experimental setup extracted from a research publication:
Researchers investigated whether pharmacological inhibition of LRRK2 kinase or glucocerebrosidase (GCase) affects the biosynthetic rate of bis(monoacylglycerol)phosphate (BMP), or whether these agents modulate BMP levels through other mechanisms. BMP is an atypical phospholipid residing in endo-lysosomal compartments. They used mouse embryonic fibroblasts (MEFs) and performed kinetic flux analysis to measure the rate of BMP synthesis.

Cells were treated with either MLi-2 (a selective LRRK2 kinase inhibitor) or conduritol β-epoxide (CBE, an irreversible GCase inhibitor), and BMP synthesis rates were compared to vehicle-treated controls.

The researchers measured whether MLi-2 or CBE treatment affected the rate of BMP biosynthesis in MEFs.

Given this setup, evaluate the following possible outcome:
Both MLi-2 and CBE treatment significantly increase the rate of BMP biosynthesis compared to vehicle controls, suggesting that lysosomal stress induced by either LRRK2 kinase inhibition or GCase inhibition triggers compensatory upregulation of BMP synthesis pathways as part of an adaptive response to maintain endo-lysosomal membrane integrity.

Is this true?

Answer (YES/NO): NO